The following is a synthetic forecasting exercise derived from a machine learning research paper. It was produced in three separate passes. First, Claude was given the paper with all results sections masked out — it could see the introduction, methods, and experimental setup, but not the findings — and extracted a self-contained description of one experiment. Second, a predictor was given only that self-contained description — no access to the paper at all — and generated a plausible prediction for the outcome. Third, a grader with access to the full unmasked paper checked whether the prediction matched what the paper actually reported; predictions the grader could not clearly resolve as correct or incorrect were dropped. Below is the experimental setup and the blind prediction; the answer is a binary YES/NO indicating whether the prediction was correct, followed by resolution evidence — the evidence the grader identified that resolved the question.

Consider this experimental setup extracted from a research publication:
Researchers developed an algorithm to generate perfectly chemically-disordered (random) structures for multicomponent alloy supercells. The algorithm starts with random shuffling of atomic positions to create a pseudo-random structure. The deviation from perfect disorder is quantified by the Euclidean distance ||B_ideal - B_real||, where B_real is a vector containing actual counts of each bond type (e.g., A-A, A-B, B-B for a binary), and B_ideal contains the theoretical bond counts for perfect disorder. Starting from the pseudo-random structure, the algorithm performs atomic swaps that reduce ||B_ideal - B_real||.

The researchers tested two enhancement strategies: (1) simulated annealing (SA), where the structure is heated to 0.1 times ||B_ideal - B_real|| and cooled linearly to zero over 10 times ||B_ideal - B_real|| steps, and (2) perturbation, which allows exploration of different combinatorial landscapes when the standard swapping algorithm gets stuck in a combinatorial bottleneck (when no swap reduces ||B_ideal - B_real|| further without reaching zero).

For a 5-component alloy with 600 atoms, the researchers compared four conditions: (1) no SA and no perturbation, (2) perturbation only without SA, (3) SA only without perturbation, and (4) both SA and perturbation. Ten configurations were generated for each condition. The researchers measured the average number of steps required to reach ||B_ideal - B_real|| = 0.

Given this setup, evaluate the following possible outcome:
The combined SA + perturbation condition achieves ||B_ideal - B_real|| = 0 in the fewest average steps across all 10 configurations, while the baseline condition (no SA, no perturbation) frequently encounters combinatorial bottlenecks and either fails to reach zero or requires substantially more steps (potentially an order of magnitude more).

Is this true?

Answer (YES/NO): NO